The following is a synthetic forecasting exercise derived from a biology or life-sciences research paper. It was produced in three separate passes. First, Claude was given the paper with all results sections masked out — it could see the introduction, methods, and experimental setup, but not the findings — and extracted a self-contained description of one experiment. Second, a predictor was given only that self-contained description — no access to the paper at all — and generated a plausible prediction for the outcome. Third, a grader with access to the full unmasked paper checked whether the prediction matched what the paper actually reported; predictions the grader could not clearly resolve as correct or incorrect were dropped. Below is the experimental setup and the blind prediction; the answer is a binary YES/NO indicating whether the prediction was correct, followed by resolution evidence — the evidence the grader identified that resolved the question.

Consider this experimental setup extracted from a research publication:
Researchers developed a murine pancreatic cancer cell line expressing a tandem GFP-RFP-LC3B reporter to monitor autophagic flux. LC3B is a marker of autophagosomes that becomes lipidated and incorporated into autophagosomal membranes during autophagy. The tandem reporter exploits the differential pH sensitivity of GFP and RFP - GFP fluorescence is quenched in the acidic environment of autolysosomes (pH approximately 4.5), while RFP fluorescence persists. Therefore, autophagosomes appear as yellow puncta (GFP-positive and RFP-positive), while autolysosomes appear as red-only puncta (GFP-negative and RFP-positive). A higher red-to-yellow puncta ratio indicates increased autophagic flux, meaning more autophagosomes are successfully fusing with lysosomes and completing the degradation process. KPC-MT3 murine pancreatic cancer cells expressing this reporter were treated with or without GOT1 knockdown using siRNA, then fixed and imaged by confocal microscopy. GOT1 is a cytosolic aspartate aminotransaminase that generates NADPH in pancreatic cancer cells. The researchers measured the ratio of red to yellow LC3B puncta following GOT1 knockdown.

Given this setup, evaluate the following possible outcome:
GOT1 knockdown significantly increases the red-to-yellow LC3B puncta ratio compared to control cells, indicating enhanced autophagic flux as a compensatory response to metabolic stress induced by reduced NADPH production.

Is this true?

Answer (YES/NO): YES